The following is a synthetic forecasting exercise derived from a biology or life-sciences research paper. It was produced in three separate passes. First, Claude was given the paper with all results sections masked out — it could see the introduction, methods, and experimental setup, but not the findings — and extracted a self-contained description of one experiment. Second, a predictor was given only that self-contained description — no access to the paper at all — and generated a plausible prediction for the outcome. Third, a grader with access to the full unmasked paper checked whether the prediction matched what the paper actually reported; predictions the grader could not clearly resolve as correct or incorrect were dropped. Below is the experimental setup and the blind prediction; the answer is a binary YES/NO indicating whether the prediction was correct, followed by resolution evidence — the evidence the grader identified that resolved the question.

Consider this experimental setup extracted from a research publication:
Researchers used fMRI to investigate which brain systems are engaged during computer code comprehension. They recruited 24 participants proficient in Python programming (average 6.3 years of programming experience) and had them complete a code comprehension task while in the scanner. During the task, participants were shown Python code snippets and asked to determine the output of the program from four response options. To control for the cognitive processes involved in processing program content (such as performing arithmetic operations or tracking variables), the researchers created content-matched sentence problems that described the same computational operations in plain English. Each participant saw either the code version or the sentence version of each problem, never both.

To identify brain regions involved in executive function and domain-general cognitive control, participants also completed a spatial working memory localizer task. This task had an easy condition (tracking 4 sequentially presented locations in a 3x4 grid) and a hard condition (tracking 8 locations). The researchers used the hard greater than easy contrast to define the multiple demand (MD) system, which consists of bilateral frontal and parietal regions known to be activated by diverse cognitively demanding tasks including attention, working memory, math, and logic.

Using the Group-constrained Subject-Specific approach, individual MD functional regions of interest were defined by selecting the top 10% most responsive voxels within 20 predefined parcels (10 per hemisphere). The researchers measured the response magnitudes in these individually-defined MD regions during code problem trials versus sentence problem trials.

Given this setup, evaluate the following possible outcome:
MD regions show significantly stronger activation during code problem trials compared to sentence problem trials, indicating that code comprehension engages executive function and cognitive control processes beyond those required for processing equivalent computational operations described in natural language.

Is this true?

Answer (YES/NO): YES